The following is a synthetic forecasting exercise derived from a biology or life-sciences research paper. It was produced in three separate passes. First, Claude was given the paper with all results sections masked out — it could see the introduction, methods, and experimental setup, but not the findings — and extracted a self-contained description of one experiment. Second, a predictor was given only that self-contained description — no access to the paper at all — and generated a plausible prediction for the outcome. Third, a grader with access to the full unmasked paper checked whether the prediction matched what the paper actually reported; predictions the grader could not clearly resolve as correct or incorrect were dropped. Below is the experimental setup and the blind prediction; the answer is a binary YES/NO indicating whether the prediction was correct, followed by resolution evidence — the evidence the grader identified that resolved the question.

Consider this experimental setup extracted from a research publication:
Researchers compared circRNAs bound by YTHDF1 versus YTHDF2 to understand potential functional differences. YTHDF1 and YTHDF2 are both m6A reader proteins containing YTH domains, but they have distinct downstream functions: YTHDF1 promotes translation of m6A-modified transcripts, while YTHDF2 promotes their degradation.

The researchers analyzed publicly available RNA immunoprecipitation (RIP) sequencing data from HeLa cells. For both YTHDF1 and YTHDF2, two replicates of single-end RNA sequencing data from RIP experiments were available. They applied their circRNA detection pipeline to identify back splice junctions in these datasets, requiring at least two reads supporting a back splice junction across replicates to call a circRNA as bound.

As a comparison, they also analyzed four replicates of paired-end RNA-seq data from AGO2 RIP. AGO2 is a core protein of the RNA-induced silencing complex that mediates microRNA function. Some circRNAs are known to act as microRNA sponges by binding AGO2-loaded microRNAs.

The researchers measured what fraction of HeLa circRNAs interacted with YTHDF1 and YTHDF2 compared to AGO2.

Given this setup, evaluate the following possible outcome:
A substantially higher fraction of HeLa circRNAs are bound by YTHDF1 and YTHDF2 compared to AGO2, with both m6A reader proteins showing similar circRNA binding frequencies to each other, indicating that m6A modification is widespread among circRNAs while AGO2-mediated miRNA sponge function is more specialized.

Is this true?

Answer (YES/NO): YES